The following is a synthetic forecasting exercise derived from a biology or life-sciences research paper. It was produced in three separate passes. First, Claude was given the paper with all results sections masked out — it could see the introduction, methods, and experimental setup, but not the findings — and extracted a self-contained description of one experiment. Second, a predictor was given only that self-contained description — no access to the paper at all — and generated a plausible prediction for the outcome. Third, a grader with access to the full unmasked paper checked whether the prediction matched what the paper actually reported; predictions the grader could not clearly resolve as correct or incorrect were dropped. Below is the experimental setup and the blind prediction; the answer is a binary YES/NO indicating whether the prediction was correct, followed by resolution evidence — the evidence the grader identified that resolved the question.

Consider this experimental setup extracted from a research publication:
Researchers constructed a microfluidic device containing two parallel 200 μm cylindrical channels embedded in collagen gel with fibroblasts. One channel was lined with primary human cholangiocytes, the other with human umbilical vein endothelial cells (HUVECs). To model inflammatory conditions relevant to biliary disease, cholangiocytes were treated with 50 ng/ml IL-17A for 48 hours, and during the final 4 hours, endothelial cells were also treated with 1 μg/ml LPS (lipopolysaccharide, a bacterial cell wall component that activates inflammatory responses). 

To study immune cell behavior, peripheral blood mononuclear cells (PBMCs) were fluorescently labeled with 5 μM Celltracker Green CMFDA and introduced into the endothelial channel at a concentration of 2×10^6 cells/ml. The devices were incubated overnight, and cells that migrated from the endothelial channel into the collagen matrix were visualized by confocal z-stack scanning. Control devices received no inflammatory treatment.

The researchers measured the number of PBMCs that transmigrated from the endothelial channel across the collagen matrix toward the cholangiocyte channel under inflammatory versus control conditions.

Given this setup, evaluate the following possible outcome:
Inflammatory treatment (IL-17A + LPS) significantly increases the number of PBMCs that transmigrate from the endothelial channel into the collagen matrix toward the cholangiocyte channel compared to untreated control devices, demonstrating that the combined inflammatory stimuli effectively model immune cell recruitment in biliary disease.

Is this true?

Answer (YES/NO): YES